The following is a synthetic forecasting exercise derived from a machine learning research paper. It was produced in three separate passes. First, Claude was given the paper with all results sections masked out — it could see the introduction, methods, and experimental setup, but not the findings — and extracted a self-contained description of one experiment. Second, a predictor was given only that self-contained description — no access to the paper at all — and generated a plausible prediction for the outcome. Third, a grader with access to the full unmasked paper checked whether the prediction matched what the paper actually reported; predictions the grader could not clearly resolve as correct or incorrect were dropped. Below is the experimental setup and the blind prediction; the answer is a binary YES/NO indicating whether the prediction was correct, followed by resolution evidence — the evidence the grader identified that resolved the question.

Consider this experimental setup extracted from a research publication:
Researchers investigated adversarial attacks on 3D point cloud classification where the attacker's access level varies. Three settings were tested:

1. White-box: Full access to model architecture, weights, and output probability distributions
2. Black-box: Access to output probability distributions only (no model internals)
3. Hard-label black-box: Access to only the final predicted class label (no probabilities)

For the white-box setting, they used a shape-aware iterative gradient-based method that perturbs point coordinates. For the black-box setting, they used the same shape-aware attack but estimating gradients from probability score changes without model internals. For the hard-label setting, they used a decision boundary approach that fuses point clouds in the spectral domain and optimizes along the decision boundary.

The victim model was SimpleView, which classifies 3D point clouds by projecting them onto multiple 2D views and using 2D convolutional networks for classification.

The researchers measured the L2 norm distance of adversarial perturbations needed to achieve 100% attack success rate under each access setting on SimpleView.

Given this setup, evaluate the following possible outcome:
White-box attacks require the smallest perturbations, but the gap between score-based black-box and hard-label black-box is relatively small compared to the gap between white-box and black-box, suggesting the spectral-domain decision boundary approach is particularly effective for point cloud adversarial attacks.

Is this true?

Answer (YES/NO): NO